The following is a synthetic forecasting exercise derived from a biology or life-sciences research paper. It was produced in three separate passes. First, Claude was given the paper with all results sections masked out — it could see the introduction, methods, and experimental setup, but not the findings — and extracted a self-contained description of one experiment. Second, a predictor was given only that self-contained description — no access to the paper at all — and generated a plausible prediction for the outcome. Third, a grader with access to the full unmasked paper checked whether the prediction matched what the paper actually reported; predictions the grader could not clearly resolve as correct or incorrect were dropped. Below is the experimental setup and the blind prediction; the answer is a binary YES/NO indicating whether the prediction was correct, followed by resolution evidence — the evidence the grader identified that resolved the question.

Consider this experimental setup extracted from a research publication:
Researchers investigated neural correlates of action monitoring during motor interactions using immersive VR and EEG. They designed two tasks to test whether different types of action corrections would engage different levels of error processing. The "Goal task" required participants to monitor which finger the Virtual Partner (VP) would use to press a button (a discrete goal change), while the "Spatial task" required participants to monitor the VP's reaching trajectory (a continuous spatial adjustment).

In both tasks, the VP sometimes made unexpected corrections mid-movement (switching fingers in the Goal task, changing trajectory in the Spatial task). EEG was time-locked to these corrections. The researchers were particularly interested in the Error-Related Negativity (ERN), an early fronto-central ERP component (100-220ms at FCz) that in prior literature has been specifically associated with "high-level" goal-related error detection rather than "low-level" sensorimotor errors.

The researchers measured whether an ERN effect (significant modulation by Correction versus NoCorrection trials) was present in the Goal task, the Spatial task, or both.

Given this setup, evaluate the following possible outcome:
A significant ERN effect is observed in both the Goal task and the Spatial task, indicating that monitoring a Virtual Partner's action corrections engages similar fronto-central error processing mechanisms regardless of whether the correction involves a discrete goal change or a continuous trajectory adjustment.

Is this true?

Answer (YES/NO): NO